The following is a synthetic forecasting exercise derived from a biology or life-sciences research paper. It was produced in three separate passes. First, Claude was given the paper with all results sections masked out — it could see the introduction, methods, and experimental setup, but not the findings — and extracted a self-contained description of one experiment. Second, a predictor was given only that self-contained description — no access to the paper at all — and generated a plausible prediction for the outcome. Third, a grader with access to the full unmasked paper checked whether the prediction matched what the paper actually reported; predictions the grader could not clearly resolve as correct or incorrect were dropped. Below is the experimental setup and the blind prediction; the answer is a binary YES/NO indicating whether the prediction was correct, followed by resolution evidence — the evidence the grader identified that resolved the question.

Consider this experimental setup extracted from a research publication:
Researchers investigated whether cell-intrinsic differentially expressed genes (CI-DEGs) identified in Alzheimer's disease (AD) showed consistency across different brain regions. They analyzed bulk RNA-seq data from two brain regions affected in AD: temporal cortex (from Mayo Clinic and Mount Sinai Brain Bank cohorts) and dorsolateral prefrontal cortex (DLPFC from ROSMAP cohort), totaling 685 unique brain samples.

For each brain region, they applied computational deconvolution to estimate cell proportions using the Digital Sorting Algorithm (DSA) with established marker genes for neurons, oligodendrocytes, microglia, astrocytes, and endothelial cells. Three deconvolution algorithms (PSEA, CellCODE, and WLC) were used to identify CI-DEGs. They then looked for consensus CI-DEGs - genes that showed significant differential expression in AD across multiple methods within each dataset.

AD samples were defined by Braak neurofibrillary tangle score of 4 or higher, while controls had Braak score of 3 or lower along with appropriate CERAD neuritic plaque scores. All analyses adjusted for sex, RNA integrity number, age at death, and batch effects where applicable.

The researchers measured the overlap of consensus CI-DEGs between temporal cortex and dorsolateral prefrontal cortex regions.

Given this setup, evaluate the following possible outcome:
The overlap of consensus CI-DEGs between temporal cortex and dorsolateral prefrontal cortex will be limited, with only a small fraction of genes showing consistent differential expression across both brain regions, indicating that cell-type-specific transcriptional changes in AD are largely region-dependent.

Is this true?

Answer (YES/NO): NO